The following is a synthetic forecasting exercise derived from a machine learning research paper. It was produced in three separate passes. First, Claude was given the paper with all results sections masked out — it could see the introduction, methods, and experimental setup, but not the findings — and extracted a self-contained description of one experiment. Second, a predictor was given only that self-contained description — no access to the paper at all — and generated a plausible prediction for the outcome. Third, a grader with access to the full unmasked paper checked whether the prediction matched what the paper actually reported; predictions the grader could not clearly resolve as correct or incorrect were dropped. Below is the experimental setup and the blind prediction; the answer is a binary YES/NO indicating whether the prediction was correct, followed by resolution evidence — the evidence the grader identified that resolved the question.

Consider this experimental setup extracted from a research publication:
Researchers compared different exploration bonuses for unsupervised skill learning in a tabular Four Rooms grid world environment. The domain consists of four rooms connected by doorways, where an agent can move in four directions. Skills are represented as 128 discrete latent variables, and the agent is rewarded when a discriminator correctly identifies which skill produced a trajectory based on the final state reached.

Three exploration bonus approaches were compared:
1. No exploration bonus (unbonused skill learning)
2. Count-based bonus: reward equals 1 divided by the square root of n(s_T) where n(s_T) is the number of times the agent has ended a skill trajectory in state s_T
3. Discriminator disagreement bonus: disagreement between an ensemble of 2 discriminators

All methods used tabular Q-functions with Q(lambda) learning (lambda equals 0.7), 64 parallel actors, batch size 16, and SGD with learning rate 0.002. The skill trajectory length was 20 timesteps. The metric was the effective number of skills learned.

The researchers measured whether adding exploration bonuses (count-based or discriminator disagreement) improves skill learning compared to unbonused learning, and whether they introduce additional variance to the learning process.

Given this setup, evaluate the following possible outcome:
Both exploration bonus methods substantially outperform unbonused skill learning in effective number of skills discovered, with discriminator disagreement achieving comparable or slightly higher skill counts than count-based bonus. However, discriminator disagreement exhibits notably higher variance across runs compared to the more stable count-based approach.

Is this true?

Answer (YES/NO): NO